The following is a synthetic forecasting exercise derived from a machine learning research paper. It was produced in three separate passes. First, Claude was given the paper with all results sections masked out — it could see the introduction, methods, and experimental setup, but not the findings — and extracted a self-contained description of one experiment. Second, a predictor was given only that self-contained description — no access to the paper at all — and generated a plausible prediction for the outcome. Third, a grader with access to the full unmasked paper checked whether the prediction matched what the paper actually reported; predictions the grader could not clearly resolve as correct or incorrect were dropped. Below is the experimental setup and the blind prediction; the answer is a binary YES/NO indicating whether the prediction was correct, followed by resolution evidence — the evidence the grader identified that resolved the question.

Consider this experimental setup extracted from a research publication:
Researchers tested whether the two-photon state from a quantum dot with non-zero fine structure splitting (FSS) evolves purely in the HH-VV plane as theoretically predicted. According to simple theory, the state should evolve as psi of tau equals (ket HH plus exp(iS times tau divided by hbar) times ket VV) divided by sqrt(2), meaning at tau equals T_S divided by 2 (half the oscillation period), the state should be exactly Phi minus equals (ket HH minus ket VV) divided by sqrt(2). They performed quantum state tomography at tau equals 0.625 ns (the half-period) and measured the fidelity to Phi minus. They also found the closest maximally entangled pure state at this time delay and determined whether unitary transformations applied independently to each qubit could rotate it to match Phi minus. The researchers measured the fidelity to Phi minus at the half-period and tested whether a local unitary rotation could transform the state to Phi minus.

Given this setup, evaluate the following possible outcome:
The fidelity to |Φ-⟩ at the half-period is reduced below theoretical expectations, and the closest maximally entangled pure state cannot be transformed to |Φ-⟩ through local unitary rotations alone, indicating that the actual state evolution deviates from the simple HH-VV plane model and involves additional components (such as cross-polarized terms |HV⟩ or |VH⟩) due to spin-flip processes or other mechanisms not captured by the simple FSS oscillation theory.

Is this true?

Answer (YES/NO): NO